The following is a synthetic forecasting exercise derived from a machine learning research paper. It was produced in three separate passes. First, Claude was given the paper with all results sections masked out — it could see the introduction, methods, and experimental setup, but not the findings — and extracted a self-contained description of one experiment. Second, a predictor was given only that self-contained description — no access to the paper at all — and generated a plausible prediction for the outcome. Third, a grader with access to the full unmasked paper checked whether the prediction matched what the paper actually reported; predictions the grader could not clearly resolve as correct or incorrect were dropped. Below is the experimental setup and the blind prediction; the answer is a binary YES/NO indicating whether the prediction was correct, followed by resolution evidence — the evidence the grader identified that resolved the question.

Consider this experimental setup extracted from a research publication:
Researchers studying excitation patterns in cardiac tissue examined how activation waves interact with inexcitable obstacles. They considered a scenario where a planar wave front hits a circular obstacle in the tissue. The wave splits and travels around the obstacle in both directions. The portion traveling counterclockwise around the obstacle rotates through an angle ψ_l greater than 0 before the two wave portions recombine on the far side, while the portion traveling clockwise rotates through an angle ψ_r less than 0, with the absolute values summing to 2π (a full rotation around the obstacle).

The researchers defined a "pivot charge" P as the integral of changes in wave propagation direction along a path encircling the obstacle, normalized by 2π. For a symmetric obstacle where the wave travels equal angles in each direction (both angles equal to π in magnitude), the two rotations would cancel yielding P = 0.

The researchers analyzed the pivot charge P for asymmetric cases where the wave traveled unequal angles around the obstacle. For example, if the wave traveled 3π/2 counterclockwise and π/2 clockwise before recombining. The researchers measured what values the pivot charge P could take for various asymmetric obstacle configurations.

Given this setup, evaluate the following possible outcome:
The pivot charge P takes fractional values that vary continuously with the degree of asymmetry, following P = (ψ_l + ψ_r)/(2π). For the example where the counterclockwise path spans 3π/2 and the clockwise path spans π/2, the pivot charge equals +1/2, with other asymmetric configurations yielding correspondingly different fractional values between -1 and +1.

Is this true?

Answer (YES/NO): YES